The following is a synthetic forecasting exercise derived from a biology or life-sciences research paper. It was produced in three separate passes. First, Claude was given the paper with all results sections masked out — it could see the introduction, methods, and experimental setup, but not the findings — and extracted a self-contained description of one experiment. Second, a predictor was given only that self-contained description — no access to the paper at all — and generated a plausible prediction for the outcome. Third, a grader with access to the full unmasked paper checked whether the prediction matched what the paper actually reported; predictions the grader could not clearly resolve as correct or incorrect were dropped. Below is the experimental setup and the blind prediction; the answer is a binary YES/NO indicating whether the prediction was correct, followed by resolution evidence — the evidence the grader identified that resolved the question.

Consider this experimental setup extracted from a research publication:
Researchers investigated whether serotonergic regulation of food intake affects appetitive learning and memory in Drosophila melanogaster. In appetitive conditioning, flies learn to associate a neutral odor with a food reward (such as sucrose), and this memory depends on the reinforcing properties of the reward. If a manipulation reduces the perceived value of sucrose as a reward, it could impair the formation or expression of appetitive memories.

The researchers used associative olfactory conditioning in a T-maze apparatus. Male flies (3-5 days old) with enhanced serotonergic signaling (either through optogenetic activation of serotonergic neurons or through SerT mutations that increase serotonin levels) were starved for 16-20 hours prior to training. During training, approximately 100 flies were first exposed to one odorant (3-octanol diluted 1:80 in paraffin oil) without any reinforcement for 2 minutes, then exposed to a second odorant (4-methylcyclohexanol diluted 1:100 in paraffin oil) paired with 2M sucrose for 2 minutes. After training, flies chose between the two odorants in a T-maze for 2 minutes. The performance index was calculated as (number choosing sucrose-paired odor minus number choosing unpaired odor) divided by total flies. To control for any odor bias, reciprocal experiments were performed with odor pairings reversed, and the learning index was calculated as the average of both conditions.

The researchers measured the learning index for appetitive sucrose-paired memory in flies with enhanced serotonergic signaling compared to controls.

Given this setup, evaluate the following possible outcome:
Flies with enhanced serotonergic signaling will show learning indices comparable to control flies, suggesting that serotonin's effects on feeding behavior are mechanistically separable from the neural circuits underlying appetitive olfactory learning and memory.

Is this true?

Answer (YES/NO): NO